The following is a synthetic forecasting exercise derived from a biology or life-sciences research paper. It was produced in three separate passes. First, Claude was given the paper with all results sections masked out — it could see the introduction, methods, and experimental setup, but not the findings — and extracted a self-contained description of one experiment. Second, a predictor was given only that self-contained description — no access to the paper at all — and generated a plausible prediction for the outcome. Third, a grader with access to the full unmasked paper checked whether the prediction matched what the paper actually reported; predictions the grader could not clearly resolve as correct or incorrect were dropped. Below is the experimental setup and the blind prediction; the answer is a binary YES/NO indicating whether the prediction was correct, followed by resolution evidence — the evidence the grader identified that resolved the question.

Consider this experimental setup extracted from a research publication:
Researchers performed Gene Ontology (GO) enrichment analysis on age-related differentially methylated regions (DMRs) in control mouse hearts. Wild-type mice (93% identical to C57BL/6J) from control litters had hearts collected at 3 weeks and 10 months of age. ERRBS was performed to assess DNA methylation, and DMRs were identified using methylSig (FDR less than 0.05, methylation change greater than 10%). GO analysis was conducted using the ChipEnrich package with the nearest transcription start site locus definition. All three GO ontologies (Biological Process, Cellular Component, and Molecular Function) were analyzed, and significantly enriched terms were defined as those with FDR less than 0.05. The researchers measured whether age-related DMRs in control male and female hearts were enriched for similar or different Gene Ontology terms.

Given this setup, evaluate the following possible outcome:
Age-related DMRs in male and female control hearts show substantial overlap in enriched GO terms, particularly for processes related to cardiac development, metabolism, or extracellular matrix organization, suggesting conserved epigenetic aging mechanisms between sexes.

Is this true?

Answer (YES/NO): NO